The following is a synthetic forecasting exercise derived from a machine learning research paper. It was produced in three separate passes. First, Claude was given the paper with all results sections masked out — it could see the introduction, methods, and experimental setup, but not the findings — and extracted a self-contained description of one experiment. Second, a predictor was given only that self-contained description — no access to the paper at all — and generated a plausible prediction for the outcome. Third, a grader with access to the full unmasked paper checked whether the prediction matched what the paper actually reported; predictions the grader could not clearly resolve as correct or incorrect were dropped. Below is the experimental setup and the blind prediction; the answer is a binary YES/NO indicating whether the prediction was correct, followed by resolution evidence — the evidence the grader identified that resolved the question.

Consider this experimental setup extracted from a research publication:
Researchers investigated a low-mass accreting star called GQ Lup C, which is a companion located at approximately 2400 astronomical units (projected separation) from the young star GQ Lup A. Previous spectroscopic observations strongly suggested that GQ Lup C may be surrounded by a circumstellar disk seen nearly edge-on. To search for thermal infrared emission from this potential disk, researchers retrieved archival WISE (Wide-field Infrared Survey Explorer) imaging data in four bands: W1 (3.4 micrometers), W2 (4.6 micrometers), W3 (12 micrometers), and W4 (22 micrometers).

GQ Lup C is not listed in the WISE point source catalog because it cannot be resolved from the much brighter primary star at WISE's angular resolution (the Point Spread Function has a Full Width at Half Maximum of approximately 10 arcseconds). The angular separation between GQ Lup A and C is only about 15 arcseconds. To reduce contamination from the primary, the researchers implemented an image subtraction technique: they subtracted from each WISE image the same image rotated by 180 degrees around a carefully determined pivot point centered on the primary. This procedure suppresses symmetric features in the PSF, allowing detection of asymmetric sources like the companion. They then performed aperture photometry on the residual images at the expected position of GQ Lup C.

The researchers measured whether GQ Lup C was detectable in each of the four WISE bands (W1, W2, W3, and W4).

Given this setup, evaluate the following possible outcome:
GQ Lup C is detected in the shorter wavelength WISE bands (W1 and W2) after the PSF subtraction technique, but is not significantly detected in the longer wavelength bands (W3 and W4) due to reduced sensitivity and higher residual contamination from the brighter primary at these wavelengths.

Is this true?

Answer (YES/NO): YES